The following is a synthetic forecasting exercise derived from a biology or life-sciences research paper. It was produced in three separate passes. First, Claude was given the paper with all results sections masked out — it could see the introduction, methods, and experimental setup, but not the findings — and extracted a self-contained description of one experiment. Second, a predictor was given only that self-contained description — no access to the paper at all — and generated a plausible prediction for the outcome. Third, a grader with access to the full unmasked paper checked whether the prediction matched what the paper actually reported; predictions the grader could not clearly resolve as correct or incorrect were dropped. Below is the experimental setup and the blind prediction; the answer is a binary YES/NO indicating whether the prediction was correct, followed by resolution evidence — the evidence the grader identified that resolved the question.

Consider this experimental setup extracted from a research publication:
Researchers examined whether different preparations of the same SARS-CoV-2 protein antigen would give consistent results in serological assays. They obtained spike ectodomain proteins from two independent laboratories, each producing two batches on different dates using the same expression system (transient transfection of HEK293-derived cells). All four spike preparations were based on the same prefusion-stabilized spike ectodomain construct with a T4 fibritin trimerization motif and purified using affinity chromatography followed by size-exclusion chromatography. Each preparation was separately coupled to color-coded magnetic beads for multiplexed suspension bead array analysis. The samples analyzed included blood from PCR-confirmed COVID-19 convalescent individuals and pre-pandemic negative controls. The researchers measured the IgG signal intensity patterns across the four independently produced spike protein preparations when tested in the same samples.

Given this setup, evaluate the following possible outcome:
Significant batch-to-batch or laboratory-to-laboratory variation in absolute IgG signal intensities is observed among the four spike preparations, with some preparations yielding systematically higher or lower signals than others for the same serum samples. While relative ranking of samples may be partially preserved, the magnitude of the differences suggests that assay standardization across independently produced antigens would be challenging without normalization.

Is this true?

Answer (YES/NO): NO